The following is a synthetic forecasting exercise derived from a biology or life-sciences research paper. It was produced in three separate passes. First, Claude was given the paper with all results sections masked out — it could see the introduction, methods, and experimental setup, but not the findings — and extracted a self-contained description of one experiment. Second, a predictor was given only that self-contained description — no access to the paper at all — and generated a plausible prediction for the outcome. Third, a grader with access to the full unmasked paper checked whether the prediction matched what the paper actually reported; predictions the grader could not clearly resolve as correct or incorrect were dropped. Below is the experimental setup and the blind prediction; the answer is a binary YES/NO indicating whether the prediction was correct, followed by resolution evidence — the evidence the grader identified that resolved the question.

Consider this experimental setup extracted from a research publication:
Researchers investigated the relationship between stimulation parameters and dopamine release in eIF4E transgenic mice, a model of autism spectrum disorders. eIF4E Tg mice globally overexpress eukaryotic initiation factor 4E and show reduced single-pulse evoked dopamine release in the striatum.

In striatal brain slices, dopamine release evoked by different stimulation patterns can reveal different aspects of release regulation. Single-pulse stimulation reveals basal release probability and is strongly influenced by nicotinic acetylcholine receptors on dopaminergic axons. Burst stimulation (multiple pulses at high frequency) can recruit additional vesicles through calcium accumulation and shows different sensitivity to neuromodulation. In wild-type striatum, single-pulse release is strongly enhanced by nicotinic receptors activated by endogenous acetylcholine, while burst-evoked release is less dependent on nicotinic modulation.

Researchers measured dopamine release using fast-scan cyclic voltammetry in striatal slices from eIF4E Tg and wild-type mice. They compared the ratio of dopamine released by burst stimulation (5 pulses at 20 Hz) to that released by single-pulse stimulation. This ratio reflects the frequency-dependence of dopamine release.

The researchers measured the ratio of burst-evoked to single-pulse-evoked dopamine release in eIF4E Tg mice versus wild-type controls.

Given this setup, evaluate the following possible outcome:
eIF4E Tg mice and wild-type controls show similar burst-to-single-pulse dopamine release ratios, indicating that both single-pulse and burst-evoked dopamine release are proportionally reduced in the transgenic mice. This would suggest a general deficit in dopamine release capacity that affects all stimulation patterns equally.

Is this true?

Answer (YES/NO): NO